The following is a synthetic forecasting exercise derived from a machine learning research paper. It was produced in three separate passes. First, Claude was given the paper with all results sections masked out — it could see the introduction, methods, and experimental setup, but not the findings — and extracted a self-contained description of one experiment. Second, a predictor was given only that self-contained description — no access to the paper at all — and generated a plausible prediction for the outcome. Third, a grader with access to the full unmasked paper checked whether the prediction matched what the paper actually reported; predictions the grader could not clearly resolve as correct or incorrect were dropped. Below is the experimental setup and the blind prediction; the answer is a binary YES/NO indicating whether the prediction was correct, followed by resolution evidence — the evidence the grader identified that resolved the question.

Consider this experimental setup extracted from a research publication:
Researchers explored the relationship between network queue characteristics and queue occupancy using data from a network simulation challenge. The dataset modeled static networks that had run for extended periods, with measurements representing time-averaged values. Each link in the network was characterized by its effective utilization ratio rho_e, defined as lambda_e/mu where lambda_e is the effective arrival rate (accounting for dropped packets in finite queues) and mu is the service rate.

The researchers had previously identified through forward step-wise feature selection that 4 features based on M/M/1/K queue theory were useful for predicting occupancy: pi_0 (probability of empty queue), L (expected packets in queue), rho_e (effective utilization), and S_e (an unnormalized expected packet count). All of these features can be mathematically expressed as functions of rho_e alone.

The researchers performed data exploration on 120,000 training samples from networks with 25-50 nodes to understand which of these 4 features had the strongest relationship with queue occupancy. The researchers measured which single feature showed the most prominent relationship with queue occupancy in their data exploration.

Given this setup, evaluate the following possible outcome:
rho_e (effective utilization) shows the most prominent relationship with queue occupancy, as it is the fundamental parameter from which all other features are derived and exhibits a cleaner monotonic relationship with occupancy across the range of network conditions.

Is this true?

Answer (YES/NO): YES